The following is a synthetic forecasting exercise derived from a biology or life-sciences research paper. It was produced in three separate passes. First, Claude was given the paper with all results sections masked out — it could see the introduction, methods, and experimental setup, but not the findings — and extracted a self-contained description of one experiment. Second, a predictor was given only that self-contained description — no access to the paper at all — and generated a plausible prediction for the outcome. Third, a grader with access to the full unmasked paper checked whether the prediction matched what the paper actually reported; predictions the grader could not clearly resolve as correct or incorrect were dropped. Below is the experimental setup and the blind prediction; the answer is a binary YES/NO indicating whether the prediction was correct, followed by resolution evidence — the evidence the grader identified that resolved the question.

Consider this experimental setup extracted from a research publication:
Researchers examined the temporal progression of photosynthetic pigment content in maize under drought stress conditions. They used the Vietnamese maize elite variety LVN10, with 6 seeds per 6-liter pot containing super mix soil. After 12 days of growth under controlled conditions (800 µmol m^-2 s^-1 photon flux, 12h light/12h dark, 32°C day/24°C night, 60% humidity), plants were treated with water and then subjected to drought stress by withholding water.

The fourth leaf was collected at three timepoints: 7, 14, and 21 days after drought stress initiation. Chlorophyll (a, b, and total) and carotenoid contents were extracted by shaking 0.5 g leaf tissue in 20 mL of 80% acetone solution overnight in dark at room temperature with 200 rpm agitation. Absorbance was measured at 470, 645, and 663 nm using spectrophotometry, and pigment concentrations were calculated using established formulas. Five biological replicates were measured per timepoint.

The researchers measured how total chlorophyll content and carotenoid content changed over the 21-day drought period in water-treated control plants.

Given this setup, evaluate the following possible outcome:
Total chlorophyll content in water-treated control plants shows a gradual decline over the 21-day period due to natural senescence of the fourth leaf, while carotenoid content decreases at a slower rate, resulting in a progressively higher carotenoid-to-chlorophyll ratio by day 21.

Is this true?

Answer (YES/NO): NO